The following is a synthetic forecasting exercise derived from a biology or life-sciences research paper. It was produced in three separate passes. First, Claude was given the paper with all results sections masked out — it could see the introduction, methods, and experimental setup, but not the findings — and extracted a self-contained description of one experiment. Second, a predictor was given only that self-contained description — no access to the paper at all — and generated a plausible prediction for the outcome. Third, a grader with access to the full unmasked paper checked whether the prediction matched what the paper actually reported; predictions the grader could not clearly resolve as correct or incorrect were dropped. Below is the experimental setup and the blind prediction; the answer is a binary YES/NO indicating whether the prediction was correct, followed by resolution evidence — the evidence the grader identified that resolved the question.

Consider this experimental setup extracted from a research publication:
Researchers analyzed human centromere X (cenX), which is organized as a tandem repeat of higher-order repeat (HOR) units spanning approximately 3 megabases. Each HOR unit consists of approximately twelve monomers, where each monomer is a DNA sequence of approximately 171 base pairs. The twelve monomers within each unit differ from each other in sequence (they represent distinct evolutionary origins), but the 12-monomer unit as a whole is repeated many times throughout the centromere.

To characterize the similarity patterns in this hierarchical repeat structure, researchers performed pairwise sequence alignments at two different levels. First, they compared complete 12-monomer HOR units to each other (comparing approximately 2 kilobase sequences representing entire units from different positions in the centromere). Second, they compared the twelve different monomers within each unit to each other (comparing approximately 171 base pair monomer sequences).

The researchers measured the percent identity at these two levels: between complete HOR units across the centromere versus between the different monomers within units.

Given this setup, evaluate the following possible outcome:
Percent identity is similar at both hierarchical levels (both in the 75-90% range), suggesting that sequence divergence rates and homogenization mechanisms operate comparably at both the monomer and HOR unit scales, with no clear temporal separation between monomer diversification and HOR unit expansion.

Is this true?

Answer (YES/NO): NO